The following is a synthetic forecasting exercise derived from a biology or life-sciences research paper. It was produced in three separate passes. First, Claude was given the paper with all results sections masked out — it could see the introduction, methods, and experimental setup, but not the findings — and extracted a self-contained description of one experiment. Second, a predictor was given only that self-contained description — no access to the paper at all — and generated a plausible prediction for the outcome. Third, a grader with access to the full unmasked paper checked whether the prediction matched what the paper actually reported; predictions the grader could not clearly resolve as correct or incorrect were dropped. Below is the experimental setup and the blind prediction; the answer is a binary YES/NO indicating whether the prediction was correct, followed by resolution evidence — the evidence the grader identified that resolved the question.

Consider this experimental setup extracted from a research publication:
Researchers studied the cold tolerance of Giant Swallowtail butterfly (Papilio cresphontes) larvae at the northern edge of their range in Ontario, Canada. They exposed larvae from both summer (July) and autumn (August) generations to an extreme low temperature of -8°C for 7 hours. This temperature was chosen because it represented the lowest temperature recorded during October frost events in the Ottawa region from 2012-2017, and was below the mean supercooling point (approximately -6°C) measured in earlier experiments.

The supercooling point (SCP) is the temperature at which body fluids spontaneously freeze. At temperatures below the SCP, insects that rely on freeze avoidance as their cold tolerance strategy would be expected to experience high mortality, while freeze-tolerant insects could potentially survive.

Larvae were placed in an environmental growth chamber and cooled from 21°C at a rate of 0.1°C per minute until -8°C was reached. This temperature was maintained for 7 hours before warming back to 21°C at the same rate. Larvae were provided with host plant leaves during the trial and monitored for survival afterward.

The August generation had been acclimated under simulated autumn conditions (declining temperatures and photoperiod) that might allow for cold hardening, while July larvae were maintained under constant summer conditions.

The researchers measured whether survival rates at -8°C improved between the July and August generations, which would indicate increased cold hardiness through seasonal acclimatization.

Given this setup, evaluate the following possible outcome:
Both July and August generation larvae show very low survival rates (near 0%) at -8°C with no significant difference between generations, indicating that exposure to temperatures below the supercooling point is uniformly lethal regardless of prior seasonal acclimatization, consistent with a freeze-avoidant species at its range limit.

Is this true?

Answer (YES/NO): NO